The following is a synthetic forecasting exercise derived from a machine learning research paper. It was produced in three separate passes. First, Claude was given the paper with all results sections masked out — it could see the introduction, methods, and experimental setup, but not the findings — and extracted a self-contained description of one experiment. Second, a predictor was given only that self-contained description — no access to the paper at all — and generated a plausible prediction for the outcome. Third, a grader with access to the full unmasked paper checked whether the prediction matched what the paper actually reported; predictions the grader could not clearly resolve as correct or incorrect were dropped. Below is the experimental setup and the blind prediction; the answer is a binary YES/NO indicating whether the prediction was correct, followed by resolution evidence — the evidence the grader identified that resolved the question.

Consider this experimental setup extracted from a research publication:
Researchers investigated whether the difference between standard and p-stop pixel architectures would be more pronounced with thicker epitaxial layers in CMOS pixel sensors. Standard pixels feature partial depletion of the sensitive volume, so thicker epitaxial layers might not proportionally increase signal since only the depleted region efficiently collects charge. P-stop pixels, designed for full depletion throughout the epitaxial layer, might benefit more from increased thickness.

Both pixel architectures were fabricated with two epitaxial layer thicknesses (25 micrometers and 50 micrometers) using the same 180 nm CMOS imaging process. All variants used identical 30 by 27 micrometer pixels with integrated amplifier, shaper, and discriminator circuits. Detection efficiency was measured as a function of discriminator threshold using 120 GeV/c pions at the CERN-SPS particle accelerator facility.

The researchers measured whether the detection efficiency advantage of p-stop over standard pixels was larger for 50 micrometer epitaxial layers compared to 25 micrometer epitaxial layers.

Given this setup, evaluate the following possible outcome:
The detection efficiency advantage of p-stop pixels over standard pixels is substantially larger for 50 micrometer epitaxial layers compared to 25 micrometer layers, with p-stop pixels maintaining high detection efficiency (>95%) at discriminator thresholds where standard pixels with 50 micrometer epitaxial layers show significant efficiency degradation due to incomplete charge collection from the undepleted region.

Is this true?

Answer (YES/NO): NO